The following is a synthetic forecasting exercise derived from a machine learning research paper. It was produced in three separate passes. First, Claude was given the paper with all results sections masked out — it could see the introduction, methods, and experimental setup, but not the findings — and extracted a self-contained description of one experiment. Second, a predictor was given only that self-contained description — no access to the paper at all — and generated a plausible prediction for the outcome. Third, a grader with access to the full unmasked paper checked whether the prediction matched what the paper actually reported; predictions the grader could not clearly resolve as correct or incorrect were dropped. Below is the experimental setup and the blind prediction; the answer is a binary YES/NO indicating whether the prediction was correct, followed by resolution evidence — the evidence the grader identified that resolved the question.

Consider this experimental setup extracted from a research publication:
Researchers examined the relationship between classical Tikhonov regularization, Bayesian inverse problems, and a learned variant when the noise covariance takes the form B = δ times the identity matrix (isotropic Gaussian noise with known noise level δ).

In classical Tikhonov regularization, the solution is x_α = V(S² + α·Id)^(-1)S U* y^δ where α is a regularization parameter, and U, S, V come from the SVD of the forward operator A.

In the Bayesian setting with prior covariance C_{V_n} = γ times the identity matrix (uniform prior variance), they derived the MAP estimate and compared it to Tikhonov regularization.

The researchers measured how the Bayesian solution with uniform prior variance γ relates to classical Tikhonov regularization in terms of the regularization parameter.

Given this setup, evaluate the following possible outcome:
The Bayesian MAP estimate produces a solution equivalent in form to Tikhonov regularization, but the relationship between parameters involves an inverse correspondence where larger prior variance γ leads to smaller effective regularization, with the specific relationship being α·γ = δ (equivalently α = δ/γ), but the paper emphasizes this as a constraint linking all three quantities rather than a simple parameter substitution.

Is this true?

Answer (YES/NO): NO